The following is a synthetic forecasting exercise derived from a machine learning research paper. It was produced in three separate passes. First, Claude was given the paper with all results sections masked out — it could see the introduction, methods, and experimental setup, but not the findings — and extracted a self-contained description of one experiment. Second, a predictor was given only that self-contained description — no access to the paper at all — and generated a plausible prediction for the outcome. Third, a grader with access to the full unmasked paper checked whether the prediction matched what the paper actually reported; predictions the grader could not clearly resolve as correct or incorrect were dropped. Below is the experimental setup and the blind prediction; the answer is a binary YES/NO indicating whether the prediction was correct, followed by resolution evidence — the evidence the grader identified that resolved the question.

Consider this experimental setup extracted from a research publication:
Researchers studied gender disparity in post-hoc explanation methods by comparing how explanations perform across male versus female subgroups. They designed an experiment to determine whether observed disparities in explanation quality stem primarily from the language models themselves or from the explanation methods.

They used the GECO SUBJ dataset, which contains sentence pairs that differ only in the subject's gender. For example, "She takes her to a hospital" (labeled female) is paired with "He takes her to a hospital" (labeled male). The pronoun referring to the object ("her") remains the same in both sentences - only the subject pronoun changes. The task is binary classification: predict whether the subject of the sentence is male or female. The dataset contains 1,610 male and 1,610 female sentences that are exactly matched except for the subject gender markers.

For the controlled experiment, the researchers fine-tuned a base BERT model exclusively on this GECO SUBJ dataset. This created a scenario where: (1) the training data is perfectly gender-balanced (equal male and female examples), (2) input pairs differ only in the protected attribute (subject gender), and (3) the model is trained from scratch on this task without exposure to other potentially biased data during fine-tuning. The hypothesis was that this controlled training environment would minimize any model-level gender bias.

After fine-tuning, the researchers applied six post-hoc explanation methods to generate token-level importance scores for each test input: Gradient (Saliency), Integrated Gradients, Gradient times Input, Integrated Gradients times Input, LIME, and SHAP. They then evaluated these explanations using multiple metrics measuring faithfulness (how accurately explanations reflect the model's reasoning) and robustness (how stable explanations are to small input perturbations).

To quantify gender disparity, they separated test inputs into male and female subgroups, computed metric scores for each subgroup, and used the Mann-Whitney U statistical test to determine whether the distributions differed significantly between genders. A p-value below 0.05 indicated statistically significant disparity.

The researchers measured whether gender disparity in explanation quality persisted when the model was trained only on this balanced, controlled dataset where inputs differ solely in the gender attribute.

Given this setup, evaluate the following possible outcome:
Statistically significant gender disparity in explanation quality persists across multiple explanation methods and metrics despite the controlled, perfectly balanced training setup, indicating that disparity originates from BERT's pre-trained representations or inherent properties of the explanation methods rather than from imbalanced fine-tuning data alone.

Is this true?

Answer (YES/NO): YES